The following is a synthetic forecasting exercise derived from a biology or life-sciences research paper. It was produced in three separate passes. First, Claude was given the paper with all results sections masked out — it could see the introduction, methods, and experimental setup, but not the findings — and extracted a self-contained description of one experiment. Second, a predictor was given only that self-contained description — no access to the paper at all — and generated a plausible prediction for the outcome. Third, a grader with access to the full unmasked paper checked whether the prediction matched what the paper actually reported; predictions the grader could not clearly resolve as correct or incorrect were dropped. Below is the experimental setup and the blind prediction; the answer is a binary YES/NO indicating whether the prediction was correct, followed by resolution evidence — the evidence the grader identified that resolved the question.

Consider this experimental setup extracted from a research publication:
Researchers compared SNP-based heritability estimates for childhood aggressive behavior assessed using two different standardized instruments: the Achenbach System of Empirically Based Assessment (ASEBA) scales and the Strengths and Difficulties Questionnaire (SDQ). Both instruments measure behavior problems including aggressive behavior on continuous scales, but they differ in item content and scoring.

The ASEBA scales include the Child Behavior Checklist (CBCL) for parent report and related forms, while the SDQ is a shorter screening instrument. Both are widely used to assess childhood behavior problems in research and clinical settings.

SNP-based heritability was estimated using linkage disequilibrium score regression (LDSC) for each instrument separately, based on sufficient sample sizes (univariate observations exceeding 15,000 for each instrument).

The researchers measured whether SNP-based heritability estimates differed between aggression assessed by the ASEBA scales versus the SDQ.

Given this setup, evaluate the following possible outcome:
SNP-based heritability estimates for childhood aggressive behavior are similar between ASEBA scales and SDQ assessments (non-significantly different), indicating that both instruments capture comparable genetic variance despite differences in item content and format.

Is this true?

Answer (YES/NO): YES